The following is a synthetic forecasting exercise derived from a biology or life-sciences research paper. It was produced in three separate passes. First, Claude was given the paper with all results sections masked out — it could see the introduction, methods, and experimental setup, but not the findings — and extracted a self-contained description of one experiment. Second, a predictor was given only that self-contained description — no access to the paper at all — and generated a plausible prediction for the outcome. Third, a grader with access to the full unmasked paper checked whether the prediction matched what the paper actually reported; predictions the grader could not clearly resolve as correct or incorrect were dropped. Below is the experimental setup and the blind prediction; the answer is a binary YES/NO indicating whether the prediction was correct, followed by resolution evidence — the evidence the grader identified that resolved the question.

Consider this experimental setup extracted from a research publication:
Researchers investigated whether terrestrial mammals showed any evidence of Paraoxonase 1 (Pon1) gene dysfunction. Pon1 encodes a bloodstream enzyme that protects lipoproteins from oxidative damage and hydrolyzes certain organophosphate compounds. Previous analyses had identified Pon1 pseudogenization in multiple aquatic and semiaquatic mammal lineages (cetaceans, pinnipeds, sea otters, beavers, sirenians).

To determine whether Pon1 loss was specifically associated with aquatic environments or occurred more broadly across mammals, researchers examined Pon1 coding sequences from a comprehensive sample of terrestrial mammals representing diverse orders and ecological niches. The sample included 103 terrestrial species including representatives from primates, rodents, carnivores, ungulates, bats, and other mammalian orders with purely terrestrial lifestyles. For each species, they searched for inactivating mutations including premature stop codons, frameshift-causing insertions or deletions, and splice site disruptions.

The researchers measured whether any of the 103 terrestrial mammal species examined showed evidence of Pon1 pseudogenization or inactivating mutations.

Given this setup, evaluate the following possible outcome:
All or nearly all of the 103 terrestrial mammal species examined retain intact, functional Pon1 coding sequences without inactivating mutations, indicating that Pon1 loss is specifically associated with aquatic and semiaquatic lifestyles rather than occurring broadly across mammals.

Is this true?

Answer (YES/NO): YES